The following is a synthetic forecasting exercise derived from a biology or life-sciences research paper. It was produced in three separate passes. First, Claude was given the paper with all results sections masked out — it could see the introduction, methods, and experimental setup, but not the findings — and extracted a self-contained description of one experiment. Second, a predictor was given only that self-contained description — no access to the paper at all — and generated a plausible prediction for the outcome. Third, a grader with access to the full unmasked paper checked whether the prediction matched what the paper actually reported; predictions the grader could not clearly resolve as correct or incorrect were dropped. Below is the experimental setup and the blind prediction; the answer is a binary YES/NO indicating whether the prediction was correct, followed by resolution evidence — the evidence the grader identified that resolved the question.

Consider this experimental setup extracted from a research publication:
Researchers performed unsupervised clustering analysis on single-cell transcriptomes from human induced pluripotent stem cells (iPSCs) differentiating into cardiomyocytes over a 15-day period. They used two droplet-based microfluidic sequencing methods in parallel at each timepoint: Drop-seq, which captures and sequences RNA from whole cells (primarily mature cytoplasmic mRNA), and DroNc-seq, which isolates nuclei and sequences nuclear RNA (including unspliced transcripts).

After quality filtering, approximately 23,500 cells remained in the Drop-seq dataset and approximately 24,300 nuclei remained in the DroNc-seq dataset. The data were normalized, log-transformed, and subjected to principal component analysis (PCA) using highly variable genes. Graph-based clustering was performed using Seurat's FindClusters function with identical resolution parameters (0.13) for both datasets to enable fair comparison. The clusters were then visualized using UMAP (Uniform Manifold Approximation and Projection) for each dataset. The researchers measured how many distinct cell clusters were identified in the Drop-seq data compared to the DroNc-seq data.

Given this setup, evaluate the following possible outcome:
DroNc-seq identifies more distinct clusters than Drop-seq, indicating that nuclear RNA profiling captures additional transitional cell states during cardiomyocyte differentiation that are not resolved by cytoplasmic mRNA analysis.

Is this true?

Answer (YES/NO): NO